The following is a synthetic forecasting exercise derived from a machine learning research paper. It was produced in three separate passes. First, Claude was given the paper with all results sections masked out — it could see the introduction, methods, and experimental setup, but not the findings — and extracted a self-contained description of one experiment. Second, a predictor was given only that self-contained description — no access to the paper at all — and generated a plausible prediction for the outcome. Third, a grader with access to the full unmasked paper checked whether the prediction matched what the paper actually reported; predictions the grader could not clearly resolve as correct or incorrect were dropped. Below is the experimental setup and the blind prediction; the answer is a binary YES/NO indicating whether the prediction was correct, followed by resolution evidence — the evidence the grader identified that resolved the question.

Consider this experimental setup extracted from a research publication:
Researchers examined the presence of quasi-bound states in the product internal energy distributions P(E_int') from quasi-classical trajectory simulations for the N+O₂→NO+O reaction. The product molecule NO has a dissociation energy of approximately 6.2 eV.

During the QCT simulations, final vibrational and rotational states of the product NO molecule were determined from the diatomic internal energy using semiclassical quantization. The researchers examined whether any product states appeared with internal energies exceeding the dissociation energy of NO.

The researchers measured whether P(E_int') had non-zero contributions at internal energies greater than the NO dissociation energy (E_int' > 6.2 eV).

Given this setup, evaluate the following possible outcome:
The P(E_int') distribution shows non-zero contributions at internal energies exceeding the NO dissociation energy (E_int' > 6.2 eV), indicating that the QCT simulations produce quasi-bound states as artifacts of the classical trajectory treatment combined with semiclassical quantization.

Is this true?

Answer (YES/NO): YES